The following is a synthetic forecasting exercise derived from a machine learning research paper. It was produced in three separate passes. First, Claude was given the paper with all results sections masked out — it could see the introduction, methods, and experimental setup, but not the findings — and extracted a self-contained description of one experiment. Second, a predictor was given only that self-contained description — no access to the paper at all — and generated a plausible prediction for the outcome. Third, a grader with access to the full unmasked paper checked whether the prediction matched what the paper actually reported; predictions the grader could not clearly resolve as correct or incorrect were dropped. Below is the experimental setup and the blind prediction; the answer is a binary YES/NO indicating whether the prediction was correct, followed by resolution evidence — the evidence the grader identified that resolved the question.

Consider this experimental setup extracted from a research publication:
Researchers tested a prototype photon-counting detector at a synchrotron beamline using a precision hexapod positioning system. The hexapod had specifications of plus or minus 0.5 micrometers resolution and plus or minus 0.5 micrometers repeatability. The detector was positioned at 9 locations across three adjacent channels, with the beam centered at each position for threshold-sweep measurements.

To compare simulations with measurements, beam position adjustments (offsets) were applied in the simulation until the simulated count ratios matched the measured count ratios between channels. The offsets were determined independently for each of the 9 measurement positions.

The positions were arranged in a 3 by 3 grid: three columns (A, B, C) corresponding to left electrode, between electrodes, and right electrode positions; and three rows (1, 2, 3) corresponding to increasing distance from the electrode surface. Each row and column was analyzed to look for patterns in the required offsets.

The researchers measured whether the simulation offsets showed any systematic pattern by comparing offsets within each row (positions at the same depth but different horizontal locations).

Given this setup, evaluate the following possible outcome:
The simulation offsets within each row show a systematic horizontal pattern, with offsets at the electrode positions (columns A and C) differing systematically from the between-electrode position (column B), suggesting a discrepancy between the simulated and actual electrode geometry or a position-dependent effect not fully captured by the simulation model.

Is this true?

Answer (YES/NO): NO